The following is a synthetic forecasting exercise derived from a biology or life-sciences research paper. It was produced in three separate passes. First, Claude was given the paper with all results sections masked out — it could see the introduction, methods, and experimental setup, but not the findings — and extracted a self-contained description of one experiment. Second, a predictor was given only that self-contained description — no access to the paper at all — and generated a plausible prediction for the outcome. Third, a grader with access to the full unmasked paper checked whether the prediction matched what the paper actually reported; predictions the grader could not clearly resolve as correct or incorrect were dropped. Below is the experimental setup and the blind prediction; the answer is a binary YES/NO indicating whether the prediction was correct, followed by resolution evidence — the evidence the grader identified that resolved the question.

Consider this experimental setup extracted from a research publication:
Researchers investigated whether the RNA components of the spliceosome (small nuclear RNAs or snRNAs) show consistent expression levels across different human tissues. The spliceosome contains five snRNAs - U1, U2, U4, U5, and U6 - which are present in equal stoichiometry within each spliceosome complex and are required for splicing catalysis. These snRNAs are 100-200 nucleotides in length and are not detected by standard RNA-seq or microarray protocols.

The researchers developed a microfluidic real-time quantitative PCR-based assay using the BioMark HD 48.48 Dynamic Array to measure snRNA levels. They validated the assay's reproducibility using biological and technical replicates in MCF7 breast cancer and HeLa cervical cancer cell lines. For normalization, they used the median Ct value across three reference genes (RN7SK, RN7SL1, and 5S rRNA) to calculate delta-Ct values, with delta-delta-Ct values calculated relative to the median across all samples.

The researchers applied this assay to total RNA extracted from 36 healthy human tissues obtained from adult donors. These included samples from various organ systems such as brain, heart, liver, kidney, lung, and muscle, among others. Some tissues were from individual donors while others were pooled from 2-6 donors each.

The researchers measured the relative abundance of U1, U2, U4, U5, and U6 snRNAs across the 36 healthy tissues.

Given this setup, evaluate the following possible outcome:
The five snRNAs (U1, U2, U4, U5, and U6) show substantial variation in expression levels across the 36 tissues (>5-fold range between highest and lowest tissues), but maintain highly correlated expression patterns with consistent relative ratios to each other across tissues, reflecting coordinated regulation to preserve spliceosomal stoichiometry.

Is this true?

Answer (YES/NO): NO